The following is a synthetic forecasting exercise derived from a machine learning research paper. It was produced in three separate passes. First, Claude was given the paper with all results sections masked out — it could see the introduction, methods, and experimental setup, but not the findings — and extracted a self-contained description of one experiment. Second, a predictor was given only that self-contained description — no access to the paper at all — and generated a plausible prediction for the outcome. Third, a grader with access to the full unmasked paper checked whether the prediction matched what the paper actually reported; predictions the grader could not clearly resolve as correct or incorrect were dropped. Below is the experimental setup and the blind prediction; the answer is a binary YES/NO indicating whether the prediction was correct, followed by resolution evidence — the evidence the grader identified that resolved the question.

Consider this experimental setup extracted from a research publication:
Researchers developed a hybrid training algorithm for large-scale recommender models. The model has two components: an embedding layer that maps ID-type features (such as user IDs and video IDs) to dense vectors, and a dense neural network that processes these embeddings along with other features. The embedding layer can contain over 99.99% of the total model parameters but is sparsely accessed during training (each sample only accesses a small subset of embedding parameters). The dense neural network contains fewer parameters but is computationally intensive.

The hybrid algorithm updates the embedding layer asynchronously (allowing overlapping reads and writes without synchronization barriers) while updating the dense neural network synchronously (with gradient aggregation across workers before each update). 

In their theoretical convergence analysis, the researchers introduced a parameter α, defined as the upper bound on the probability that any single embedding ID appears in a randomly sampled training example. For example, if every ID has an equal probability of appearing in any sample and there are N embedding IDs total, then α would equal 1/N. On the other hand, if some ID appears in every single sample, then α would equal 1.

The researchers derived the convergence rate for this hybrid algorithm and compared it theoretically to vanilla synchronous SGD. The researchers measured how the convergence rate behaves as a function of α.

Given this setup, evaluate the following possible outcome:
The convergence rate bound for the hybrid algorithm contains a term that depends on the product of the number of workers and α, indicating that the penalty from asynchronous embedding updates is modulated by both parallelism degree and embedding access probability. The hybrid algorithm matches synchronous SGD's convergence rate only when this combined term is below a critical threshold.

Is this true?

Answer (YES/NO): NO